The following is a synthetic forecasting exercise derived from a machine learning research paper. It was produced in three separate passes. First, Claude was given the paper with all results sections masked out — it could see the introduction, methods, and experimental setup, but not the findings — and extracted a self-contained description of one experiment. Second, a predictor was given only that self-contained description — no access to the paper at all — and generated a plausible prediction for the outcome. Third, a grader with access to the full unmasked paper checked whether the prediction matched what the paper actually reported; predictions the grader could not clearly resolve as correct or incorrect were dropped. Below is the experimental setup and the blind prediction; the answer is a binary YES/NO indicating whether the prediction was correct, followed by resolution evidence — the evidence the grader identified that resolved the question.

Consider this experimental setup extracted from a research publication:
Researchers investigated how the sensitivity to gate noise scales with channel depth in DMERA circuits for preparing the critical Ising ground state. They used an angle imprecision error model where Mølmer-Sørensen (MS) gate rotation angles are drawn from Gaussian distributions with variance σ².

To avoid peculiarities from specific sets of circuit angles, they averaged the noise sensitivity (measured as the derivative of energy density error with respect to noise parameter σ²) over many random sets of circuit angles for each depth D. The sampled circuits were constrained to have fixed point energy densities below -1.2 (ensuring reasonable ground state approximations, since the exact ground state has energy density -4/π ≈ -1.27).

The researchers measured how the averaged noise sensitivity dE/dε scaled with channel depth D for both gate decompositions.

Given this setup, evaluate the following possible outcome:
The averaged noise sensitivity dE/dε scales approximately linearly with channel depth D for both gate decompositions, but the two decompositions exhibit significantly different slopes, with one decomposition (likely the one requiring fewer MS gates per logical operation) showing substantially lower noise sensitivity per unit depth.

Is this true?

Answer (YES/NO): NO